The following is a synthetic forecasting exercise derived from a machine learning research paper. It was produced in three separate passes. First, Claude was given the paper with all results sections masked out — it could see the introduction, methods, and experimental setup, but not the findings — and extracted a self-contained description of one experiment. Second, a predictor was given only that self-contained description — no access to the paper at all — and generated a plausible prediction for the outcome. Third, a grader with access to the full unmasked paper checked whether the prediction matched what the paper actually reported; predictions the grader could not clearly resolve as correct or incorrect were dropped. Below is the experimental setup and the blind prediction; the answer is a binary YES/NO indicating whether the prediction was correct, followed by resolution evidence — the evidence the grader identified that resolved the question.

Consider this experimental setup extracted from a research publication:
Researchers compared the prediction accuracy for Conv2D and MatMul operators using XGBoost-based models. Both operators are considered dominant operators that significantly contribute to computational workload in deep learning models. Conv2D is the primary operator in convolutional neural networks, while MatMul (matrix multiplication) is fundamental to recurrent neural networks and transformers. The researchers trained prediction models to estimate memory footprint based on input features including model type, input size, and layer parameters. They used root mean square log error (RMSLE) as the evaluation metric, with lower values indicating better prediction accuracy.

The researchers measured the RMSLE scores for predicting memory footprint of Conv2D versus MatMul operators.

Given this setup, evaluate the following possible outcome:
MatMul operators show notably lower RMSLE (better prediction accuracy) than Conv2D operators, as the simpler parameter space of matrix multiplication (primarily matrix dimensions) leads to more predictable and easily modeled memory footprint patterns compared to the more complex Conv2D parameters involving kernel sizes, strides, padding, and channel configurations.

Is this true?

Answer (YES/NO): NO